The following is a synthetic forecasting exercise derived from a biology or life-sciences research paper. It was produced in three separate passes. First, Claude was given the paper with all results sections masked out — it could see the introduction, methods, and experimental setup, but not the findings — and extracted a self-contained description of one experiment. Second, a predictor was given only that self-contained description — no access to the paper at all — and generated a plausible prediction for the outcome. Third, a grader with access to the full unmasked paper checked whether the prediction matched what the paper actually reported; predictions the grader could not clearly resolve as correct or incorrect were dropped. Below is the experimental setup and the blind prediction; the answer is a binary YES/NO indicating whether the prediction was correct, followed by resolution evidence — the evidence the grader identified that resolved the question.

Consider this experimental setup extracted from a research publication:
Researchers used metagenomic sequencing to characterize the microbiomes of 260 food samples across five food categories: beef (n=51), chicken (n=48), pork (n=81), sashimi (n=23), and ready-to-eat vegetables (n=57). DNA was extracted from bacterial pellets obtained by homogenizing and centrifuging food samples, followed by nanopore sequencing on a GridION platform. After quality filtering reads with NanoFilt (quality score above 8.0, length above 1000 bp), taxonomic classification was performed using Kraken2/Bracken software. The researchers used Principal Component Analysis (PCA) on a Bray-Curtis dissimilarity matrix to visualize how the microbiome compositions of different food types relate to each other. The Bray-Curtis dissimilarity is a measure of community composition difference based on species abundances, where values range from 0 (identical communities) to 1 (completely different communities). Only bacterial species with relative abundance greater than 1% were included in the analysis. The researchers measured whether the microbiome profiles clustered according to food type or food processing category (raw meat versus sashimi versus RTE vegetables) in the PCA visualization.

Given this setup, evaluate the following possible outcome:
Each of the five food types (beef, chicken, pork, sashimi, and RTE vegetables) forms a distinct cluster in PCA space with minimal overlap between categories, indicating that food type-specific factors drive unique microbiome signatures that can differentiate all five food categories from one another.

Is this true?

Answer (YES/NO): NO